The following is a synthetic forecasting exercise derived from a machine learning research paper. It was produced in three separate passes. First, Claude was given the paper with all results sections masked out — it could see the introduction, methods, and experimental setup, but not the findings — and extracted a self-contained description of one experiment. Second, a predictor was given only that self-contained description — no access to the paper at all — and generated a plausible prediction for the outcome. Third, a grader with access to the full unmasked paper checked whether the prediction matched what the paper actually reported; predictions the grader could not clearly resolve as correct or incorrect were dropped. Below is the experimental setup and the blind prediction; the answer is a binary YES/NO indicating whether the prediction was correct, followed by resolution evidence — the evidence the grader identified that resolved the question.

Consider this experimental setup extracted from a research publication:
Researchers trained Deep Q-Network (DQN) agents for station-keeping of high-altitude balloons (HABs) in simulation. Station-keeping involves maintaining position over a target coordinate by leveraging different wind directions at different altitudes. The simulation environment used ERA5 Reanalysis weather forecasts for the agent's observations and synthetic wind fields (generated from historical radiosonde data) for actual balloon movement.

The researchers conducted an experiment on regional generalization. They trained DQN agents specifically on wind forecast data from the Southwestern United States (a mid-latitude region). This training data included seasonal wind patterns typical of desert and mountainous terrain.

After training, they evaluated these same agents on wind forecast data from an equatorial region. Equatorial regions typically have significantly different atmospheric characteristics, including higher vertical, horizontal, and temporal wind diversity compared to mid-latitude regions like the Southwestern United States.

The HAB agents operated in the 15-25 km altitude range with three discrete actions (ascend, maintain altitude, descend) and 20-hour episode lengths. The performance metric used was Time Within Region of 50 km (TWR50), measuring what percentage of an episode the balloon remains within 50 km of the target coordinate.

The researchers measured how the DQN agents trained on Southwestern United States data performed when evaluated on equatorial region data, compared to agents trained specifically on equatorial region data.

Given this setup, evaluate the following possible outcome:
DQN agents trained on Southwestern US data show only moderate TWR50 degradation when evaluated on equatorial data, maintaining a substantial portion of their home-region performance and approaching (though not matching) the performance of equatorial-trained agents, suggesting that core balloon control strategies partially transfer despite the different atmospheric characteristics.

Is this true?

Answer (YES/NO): NO